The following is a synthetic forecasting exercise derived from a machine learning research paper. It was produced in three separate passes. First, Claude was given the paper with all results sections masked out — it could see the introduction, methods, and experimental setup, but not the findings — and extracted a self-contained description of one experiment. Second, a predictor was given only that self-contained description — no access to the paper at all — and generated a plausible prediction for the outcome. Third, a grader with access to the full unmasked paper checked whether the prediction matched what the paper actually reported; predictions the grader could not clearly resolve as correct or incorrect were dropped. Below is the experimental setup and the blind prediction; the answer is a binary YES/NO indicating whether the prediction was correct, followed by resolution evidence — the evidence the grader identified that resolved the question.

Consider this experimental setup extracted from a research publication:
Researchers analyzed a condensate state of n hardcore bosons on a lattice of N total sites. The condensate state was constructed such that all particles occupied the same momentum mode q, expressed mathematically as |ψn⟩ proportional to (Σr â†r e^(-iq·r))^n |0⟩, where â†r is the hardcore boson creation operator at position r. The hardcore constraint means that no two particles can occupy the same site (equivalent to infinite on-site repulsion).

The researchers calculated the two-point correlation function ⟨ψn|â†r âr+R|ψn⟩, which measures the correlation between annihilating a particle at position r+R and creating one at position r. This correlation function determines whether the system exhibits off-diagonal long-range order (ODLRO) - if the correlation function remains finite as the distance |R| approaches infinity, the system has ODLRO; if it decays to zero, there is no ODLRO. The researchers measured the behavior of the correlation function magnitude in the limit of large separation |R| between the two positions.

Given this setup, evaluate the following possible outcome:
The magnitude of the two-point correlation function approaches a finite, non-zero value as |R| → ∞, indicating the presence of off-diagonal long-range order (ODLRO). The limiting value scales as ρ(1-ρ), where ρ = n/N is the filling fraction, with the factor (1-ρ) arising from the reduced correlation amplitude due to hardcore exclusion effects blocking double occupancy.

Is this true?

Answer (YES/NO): YES